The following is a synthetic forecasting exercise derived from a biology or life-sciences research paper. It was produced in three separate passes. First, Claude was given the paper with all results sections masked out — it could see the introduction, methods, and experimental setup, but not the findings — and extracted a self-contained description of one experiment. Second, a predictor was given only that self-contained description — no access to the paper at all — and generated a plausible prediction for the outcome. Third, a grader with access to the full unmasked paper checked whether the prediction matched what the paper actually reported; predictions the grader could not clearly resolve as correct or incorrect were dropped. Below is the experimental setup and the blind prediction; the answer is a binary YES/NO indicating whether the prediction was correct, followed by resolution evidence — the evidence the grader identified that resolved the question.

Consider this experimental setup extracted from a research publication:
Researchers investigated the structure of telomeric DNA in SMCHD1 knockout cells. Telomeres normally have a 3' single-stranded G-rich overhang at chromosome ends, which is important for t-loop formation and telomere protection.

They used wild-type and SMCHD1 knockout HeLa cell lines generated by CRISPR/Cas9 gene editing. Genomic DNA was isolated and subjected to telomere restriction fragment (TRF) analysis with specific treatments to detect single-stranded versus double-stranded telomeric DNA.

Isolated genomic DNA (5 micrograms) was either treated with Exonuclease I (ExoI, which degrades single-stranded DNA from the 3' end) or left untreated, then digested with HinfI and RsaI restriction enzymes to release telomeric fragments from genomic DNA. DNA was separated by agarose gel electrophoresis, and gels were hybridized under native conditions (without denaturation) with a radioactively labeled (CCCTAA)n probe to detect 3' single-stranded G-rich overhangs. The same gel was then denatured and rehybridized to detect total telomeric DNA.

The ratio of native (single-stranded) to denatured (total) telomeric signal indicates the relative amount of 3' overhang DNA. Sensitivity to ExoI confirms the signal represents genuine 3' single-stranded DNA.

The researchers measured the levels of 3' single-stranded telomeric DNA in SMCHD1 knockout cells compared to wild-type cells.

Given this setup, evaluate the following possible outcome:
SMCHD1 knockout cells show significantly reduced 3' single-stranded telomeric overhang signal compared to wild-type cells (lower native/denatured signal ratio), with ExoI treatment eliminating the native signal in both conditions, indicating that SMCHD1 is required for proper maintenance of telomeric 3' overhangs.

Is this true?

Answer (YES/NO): NO